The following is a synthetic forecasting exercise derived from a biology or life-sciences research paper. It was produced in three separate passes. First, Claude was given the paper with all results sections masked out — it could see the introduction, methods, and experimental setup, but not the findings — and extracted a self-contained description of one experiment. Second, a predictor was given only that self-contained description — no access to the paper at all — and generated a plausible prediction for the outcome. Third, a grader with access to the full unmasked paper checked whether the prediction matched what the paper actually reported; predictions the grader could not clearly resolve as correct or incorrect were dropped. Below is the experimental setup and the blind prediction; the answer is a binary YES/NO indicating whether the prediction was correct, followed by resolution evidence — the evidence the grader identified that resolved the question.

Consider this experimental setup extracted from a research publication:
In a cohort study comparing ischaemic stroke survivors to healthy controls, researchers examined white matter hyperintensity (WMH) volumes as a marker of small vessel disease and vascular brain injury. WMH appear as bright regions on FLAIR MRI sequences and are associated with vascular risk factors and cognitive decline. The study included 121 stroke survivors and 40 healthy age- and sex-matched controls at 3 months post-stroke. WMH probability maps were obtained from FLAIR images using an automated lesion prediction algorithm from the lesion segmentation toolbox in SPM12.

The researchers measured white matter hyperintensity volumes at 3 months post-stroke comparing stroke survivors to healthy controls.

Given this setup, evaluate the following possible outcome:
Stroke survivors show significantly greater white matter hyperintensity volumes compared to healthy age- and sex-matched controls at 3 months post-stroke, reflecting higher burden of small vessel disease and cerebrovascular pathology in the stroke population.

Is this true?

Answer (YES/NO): YES